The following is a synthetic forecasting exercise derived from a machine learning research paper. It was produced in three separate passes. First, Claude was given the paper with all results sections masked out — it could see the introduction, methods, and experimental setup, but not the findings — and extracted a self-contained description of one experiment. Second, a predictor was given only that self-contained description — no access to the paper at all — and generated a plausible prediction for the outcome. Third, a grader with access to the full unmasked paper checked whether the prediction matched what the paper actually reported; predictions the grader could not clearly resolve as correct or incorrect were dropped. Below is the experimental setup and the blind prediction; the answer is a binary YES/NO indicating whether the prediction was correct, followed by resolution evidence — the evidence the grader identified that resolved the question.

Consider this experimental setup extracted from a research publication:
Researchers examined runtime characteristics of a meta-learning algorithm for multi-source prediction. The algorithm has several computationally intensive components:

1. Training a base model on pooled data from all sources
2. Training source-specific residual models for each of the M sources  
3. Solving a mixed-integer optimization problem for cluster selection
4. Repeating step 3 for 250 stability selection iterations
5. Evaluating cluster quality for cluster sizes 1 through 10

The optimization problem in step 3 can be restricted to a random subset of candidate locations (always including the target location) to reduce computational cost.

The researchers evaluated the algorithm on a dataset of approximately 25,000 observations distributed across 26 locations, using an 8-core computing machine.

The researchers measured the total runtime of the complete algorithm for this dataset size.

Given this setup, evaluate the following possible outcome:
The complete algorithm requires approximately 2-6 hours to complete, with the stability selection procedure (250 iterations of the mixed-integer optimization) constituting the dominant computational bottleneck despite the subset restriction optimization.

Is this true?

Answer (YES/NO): YES